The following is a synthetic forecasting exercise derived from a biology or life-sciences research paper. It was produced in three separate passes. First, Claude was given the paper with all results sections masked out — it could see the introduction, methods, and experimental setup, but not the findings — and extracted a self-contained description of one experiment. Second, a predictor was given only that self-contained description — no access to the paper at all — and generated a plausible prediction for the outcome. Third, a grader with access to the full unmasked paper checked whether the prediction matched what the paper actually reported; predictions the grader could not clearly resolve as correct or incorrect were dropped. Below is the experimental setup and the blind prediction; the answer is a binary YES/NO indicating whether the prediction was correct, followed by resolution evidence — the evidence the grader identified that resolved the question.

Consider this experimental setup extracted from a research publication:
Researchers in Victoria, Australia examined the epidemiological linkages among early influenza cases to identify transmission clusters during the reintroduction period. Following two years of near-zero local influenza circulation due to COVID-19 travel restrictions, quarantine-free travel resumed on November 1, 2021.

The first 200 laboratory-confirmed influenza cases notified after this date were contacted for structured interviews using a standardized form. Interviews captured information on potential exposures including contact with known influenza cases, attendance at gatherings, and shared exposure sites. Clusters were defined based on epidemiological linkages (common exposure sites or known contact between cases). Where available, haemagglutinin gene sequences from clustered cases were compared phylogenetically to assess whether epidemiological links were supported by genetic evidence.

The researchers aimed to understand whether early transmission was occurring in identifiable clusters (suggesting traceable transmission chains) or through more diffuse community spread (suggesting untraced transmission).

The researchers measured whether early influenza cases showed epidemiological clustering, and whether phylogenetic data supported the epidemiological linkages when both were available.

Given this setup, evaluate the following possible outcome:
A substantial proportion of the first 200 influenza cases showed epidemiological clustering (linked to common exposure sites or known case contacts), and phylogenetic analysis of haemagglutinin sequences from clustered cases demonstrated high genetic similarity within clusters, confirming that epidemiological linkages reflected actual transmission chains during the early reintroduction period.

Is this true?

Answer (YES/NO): YES